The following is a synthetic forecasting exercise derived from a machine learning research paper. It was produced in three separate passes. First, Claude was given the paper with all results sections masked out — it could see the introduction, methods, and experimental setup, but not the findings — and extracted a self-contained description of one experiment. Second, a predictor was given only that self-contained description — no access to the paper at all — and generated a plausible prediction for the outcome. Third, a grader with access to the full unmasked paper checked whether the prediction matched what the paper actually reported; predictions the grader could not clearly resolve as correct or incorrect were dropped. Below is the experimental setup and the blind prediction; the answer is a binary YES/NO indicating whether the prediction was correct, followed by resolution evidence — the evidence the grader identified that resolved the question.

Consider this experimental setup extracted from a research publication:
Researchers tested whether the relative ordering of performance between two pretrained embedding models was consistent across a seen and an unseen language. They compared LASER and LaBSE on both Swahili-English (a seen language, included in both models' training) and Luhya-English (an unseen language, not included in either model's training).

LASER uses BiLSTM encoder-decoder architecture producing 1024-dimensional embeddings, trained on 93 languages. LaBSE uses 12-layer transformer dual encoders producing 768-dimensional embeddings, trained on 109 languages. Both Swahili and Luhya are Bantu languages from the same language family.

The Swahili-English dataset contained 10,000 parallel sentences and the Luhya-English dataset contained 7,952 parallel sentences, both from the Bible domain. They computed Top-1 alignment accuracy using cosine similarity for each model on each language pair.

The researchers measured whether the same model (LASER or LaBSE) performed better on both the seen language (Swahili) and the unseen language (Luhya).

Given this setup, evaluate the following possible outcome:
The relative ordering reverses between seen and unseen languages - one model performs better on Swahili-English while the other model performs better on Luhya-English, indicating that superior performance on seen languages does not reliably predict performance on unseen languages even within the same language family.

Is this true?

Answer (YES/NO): NO